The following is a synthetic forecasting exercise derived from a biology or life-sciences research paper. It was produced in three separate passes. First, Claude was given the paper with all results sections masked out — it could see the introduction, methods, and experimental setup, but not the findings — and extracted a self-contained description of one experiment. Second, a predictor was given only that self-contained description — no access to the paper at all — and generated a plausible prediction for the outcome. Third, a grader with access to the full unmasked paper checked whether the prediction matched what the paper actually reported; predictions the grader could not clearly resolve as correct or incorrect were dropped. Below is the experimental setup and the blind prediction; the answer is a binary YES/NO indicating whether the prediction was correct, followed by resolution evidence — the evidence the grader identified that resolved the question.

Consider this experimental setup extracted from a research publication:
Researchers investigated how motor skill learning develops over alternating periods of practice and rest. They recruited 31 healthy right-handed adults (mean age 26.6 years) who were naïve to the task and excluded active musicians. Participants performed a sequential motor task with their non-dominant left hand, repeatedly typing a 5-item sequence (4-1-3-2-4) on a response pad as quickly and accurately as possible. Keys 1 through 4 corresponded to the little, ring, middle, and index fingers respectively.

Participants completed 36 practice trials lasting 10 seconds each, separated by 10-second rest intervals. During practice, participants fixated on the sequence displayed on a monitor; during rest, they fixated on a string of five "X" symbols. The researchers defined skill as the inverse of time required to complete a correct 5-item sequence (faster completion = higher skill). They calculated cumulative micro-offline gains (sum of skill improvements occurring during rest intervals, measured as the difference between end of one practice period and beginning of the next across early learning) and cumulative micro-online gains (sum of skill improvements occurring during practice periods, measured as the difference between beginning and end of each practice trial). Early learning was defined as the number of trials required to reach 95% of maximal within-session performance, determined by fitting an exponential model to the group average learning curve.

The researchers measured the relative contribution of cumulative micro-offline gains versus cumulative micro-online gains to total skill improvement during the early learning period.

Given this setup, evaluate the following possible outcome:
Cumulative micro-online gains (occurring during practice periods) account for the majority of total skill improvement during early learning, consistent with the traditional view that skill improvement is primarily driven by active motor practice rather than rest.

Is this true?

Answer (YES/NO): NO